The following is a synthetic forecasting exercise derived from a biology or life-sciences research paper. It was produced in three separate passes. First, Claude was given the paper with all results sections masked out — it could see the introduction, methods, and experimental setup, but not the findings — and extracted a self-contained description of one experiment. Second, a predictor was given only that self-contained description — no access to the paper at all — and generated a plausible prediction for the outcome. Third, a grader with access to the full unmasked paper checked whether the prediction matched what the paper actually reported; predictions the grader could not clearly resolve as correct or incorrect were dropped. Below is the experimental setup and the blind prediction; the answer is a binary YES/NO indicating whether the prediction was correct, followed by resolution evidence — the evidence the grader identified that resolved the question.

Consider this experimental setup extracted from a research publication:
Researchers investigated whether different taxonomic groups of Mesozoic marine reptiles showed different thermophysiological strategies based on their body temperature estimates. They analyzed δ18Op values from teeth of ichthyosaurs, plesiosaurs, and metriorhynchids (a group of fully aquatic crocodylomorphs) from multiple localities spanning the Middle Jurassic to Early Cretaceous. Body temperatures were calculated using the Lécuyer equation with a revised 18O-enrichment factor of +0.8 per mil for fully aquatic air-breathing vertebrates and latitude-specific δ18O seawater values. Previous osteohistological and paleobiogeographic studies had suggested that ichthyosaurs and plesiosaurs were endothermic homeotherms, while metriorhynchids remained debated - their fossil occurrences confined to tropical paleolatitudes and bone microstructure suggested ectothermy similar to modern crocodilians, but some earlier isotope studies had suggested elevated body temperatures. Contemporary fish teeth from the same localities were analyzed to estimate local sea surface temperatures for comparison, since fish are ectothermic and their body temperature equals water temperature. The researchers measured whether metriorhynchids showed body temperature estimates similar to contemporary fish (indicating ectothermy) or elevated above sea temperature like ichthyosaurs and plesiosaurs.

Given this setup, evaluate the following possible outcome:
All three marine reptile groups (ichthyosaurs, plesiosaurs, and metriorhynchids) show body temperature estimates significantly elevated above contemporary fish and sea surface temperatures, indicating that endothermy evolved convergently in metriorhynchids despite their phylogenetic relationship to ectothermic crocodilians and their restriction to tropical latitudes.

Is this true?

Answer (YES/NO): NO